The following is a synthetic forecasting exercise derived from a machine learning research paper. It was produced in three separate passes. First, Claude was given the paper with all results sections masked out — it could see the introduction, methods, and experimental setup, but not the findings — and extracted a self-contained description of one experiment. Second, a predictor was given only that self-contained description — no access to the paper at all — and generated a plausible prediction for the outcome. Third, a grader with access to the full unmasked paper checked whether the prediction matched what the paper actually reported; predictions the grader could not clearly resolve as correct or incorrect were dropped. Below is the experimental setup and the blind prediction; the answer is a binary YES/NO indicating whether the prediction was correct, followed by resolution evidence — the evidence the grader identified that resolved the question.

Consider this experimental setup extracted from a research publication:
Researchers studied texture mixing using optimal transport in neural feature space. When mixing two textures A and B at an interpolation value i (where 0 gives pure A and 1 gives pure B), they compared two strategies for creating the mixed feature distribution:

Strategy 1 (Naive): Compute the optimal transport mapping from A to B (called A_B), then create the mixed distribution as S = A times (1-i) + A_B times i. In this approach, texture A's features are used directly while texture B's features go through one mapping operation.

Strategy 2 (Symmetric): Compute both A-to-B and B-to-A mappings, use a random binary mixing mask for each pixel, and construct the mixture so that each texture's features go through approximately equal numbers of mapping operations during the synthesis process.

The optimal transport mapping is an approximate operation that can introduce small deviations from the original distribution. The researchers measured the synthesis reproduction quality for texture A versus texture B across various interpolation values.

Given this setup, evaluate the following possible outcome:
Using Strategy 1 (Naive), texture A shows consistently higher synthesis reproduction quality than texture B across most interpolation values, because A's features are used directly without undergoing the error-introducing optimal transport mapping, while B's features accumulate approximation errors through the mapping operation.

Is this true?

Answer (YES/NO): YES